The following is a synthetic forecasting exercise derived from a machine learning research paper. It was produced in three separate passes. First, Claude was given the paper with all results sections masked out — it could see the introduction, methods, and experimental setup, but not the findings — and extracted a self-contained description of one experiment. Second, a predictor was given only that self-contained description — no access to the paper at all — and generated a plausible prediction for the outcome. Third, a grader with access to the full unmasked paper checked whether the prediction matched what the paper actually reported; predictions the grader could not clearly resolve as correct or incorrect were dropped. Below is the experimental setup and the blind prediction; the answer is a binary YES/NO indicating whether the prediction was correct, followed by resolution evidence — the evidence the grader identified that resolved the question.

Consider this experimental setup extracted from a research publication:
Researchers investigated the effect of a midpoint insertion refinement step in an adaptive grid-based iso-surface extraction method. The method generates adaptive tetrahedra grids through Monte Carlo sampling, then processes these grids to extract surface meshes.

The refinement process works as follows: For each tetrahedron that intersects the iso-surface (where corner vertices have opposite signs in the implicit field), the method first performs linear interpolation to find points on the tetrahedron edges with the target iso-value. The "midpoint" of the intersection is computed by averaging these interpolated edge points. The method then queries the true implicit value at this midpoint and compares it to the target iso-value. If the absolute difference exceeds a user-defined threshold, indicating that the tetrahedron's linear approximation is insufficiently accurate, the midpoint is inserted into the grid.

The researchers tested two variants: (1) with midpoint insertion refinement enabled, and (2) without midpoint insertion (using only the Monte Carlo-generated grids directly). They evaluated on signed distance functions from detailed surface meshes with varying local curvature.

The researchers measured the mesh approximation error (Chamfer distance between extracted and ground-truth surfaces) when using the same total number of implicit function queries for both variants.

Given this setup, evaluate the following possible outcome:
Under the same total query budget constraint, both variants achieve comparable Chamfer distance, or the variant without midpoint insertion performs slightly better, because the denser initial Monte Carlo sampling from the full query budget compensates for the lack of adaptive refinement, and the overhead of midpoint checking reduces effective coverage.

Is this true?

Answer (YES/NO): NO